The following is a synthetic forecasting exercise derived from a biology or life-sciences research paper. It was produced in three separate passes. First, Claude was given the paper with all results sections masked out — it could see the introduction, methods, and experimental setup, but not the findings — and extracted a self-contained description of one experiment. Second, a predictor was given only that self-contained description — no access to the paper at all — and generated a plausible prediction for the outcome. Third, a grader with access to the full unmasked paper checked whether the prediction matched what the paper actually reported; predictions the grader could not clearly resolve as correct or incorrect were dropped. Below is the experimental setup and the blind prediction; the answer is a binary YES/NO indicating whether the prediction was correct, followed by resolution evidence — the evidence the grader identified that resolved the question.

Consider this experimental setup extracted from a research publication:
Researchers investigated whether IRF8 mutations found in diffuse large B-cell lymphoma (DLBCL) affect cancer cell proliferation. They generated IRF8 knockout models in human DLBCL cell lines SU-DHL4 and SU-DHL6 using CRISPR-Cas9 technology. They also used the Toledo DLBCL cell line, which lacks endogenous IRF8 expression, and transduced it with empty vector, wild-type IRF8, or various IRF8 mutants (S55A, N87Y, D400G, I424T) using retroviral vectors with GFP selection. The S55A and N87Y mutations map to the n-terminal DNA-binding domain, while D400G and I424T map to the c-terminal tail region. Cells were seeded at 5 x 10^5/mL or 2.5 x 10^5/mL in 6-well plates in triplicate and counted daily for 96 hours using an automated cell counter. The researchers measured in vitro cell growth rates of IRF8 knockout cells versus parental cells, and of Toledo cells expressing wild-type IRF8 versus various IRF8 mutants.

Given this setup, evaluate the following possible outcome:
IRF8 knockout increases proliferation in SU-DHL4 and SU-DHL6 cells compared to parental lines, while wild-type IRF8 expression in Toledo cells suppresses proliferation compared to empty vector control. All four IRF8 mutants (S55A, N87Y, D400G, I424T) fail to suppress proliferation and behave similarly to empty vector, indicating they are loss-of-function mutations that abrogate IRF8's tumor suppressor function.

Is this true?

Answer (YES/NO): NO